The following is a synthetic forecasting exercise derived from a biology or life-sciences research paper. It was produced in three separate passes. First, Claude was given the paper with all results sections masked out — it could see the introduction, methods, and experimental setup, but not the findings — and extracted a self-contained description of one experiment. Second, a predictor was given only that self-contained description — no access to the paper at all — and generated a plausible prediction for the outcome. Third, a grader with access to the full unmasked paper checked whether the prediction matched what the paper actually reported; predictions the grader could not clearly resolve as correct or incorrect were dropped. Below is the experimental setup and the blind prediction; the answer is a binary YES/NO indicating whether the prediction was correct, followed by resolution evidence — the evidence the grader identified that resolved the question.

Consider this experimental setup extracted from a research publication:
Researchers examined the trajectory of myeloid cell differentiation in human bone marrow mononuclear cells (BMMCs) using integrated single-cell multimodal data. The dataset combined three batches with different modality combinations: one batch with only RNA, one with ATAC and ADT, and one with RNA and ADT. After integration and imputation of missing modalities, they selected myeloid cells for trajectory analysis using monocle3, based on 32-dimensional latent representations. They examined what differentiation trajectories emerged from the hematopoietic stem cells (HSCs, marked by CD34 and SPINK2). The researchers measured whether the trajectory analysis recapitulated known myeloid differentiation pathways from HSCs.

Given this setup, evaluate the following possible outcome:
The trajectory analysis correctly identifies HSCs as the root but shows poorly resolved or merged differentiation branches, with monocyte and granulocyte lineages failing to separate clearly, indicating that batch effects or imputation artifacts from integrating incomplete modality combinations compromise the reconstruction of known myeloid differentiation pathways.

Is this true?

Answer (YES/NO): NO